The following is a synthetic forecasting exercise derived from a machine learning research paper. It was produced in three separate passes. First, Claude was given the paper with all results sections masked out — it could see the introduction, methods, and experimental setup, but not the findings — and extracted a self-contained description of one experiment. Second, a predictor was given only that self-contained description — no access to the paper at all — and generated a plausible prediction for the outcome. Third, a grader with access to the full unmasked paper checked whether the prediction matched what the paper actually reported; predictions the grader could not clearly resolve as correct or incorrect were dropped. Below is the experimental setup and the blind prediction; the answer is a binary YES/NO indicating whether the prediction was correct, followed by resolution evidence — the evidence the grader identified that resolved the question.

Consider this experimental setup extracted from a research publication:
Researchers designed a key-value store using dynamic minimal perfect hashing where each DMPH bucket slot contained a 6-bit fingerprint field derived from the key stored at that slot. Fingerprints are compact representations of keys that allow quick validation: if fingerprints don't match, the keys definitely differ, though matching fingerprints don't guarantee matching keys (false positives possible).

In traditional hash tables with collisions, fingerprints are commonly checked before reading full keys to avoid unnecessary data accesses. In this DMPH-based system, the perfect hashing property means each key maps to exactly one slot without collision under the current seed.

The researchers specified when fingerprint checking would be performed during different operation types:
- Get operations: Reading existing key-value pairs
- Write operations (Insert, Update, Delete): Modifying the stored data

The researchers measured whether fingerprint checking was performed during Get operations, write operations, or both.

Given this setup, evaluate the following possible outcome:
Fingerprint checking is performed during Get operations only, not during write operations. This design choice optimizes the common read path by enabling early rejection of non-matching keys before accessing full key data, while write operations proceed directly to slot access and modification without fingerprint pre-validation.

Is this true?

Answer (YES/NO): NO